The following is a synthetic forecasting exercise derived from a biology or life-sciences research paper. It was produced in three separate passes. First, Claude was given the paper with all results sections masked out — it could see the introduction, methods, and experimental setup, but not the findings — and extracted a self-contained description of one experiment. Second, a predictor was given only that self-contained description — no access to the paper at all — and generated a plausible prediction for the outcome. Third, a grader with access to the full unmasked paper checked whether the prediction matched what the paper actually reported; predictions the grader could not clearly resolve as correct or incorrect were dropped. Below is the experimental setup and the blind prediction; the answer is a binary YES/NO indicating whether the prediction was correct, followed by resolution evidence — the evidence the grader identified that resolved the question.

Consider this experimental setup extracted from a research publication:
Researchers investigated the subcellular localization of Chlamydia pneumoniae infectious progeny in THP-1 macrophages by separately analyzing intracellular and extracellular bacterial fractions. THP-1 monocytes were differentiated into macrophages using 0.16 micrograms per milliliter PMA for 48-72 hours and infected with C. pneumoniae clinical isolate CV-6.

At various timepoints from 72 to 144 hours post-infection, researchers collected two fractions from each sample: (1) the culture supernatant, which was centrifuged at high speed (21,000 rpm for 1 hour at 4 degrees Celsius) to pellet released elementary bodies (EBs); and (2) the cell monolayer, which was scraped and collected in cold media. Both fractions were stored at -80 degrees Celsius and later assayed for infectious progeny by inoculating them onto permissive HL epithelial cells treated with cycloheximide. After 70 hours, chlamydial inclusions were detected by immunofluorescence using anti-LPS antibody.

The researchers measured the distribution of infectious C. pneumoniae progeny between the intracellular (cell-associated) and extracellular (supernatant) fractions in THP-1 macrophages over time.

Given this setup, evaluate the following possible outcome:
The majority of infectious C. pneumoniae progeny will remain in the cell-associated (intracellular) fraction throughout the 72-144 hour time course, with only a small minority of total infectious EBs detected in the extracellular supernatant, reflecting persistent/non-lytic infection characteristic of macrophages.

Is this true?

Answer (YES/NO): YES